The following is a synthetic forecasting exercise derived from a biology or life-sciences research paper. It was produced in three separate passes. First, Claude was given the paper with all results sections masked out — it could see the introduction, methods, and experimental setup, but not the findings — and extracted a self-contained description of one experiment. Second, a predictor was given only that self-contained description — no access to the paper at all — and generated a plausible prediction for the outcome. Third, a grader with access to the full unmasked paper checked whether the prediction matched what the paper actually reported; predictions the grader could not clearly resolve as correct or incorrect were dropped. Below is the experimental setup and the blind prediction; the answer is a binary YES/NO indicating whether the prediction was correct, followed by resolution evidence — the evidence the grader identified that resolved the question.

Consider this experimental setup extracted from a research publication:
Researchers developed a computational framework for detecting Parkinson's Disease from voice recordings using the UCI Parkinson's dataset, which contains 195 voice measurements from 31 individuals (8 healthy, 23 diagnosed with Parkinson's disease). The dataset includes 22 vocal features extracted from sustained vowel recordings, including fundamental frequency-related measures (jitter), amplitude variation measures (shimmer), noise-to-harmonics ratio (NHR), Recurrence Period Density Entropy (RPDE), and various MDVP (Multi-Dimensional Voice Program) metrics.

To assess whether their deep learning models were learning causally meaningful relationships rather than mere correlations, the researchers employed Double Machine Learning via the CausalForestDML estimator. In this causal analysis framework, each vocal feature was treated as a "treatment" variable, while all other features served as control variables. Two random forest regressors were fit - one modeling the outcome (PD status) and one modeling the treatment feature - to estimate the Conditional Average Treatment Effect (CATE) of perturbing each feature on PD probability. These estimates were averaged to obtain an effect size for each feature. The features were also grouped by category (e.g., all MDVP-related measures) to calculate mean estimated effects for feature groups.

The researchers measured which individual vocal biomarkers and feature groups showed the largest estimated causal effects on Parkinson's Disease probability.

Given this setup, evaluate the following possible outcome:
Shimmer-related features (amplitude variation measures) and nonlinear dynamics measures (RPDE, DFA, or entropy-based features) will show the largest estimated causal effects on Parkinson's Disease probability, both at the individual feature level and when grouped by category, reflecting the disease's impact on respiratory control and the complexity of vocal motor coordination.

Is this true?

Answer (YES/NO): NO